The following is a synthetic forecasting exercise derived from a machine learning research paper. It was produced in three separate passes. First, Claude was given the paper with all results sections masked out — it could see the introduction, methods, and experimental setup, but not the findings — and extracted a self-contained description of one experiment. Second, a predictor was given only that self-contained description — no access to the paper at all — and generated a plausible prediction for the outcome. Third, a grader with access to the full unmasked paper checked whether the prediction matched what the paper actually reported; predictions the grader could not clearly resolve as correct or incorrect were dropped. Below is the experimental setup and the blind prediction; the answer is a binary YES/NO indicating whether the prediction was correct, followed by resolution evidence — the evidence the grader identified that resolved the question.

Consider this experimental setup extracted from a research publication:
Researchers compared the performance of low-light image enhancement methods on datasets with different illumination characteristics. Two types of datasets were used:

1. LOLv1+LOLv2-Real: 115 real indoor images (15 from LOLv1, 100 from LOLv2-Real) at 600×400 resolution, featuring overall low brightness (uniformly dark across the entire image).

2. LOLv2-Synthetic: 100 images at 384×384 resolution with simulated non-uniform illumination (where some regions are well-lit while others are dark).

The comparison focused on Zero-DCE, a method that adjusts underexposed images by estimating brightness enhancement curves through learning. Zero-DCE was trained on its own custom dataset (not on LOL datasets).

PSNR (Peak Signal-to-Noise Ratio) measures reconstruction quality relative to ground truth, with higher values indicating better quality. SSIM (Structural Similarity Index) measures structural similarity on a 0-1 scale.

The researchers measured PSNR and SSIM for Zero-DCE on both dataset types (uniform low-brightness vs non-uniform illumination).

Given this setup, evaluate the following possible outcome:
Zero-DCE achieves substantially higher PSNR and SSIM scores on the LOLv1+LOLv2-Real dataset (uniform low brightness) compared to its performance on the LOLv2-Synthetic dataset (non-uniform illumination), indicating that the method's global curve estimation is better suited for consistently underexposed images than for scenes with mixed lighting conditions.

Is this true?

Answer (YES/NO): NO